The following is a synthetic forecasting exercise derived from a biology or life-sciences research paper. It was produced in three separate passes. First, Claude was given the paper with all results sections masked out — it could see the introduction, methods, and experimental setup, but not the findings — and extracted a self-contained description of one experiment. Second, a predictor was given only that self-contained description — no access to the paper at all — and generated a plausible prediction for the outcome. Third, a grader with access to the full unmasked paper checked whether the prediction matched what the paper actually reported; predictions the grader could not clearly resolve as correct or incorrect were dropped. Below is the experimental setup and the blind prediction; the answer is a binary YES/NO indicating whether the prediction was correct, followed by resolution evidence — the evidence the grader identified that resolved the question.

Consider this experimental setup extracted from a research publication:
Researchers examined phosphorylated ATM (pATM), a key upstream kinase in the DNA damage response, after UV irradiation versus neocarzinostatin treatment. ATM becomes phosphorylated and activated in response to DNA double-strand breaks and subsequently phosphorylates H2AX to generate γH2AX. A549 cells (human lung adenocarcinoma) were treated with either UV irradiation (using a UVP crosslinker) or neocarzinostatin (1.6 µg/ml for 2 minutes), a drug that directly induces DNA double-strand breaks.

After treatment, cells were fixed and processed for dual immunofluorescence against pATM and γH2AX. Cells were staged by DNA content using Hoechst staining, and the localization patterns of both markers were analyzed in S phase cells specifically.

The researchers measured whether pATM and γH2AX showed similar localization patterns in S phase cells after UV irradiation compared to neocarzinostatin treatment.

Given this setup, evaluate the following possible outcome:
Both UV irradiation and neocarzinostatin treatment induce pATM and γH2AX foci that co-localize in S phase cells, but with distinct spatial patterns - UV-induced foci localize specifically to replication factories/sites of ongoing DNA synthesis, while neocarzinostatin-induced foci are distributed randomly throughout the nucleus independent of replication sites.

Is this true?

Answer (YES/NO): NO